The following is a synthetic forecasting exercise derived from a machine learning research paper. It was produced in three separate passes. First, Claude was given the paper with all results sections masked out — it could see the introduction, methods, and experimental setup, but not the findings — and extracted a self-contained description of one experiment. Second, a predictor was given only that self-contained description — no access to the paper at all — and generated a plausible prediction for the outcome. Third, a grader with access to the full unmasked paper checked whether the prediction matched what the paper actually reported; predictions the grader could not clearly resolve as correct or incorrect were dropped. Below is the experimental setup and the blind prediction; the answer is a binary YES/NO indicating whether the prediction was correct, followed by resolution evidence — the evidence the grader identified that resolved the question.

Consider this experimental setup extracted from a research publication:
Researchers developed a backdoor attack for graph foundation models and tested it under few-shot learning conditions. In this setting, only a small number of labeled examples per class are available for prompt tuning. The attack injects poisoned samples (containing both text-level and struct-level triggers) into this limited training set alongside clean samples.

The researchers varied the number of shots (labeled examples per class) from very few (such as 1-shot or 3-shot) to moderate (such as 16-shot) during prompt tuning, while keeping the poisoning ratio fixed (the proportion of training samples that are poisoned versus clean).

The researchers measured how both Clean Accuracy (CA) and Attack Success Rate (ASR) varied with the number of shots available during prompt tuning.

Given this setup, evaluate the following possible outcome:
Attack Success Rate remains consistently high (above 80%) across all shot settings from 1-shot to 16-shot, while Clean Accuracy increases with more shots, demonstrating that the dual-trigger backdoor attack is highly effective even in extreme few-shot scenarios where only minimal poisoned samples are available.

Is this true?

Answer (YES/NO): NO